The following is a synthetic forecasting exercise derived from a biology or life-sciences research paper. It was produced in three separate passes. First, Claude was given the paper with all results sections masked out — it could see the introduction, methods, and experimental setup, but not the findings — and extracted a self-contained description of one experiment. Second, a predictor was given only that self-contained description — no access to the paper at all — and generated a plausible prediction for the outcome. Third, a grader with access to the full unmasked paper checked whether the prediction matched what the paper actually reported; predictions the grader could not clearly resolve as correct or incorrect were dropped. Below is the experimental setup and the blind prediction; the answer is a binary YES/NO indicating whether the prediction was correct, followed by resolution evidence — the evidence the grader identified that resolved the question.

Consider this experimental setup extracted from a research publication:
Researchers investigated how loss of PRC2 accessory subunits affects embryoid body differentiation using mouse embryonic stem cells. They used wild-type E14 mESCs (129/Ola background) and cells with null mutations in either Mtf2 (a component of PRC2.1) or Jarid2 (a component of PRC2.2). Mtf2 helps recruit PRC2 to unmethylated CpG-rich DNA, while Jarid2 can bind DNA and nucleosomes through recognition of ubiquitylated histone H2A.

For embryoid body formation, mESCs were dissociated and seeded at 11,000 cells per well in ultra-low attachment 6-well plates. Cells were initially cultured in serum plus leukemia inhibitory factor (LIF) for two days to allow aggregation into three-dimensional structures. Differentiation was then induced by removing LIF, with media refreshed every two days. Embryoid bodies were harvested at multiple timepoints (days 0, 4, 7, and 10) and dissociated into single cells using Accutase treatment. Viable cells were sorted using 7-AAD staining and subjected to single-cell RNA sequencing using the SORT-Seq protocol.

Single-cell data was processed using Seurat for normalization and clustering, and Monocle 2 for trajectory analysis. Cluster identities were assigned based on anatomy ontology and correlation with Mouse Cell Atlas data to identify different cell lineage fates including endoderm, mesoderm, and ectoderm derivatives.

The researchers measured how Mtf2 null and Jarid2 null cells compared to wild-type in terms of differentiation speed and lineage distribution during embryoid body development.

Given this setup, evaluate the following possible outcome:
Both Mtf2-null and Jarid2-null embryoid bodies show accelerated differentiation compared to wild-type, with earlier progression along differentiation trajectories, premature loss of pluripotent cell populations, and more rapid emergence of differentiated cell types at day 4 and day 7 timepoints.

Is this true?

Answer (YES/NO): NO